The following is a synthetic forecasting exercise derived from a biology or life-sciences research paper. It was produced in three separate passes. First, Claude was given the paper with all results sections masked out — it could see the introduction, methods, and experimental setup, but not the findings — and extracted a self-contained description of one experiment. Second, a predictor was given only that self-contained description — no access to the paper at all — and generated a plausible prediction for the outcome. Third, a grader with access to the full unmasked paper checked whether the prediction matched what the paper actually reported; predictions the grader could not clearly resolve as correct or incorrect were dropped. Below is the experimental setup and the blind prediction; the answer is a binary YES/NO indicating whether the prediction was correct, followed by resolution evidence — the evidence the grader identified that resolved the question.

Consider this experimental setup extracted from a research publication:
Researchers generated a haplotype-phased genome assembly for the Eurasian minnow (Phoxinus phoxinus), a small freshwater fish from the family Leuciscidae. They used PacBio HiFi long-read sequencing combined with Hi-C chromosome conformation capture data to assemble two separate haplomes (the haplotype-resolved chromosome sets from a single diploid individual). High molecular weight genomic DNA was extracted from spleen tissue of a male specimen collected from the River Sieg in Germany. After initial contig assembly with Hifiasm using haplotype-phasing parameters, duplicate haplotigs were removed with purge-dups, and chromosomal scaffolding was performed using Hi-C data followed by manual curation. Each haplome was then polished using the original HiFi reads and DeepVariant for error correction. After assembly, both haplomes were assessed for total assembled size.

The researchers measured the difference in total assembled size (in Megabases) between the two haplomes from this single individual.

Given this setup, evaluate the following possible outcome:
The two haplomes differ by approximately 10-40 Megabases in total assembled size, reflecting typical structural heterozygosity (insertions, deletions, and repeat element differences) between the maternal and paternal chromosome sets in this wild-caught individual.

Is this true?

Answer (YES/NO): YES